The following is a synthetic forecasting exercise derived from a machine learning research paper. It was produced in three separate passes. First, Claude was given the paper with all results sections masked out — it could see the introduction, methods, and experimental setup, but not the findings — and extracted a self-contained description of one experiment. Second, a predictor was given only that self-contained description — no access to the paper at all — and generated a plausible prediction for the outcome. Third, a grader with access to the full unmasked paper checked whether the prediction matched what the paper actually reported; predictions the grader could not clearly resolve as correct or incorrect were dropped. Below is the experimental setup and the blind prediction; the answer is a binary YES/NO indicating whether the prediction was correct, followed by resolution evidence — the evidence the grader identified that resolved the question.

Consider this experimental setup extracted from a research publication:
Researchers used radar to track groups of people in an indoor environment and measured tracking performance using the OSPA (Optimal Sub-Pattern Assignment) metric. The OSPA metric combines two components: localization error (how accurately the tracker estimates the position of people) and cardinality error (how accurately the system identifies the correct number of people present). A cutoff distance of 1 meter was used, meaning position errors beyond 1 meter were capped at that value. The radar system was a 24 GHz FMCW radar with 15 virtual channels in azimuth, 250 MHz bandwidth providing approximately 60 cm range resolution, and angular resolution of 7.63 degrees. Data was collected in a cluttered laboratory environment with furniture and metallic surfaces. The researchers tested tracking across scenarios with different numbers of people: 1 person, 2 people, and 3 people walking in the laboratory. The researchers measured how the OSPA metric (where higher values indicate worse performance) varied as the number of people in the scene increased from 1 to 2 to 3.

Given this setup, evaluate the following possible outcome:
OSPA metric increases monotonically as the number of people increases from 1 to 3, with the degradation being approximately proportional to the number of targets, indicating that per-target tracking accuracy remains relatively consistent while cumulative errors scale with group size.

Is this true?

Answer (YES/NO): NO